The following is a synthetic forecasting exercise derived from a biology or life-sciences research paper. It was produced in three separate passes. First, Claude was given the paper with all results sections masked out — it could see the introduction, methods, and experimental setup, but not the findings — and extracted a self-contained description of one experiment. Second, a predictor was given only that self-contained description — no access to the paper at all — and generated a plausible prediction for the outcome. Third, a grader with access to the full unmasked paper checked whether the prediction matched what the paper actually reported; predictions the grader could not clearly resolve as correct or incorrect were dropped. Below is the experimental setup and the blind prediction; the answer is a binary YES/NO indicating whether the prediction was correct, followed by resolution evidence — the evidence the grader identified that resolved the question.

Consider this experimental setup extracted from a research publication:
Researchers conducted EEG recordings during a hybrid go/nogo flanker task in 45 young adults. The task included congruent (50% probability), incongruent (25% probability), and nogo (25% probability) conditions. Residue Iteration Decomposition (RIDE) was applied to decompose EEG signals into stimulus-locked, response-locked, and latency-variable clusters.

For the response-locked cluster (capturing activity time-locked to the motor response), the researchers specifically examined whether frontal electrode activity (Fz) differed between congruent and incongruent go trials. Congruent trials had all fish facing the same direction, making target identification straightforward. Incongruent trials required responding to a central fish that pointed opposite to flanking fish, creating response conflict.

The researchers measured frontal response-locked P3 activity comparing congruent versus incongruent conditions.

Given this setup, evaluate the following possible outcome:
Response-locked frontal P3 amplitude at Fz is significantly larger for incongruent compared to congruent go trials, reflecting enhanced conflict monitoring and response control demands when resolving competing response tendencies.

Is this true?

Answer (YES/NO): YES